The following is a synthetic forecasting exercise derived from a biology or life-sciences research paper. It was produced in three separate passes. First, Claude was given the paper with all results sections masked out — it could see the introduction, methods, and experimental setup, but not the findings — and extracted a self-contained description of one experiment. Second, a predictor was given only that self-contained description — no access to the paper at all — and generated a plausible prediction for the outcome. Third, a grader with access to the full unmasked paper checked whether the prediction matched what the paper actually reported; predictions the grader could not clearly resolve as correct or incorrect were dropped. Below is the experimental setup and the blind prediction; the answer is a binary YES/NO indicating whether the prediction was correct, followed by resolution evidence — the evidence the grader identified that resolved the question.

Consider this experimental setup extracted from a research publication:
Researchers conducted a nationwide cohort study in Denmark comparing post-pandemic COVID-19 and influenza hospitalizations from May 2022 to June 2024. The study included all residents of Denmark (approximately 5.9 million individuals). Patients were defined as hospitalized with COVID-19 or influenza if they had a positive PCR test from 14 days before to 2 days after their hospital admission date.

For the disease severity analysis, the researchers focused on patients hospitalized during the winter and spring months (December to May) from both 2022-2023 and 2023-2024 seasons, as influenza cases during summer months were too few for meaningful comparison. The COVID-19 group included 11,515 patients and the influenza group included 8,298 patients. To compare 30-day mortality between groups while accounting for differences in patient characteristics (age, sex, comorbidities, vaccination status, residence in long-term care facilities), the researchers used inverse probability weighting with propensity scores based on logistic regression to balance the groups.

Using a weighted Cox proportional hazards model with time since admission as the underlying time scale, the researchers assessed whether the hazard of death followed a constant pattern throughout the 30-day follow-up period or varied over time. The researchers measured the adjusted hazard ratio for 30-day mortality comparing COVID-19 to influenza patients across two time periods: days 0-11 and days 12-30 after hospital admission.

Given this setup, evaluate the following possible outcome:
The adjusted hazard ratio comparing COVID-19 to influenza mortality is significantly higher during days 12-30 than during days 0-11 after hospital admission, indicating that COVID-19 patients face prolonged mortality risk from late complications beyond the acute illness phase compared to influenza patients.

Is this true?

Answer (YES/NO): YES